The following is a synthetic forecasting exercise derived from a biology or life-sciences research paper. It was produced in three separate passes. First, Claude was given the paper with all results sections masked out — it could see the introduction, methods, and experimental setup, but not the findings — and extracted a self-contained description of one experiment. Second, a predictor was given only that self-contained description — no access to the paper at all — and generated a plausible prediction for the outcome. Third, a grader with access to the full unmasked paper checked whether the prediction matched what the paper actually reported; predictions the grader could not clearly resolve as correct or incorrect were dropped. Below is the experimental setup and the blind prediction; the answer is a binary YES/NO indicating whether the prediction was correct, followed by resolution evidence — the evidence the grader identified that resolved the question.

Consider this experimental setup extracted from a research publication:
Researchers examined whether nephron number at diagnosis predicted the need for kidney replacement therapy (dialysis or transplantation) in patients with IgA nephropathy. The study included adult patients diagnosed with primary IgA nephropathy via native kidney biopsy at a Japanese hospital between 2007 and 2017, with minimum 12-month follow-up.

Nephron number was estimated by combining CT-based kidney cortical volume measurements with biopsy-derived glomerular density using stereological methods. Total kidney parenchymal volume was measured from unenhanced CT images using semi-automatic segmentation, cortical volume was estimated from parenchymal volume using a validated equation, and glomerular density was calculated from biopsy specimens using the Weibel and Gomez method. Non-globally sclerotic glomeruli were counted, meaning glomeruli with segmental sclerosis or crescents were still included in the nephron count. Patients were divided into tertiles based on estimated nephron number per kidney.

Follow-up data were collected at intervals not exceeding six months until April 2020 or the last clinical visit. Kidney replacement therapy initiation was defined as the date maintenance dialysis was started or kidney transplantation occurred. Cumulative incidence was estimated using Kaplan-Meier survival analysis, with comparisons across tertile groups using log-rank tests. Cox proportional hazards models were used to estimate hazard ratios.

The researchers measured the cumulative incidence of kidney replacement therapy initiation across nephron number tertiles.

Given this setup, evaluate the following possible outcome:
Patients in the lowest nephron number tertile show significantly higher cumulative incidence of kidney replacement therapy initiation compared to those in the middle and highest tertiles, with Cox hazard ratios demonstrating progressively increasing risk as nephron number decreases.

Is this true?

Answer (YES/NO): YES